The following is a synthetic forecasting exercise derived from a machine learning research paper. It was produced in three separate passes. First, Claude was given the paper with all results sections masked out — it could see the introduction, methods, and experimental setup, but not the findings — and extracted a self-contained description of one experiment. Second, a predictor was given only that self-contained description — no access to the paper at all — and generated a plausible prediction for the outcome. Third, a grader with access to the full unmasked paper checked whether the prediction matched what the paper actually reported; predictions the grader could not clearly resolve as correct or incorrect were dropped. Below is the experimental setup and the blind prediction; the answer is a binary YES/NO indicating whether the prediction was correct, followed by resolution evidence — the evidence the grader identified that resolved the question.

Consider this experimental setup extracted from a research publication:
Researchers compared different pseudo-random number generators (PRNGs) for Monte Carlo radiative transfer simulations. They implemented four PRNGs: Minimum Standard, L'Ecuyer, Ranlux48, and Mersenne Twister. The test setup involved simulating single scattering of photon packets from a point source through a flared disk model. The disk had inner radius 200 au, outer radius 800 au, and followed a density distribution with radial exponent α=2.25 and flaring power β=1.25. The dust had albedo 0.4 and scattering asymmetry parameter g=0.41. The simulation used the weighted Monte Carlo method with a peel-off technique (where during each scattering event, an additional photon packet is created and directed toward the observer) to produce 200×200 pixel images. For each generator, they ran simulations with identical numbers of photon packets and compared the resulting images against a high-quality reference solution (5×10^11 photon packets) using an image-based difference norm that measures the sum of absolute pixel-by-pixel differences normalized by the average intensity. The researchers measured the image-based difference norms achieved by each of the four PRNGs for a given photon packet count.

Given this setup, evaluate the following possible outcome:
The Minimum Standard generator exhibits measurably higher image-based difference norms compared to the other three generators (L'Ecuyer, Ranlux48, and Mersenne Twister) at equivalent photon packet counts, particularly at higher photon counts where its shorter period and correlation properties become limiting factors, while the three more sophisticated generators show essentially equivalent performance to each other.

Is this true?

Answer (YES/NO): NO